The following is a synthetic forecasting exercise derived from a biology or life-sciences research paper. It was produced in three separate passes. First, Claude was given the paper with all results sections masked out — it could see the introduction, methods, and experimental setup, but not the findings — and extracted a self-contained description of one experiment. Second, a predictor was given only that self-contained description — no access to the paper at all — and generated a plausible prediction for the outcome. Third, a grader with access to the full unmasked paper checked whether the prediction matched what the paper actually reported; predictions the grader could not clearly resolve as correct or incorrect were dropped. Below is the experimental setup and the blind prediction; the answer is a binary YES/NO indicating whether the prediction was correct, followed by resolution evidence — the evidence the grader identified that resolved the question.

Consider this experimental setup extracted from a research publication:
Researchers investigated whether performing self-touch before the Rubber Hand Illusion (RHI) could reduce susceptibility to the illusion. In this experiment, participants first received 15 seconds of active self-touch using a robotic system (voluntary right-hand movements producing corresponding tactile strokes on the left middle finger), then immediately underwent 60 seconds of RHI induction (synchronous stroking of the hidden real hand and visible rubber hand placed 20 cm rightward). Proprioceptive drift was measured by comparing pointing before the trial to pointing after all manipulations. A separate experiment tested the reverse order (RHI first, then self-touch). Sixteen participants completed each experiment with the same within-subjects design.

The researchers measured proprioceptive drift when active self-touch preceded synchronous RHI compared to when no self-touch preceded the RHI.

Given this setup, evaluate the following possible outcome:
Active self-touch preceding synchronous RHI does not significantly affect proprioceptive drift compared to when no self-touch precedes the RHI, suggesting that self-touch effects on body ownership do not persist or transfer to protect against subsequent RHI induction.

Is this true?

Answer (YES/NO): YES